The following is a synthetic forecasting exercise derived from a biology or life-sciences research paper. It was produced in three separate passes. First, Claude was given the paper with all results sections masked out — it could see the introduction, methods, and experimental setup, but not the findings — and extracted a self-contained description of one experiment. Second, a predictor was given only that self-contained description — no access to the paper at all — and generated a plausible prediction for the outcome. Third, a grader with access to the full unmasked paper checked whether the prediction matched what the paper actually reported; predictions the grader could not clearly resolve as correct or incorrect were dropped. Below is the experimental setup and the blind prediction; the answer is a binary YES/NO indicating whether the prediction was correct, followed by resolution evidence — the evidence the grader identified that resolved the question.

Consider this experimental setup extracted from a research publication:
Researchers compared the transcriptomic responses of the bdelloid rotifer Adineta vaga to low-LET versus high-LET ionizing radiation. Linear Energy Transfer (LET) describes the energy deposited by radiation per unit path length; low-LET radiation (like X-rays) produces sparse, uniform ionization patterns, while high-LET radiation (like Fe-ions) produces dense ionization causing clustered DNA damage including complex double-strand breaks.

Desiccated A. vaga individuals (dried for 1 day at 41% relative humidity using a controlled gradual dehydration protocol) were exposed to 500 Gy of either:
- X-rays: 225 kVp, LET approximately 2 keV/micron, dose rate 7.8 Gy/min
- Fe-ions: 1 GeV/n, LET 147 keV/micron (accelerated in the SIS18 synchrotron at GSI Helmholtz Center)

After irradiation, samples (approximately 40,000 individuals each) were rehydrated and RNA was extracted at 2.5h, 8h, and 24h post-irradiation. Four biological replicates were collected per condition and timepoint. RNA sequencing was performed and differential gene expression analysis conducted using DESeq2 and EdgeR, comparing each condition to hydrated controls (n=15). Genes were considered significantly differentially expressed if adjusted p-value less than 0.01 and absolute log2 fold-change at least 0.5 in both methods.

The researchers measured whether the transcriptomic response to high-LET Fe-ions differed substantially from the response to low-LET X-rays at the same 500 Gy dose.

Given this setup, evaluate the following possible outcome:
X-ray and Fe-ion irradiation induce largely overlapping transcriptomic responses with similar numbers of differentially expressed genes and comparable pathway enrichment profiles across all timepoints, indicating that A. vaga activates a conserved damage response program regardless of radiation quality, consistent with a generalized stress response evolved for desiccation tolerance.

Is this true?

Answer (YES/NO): YES